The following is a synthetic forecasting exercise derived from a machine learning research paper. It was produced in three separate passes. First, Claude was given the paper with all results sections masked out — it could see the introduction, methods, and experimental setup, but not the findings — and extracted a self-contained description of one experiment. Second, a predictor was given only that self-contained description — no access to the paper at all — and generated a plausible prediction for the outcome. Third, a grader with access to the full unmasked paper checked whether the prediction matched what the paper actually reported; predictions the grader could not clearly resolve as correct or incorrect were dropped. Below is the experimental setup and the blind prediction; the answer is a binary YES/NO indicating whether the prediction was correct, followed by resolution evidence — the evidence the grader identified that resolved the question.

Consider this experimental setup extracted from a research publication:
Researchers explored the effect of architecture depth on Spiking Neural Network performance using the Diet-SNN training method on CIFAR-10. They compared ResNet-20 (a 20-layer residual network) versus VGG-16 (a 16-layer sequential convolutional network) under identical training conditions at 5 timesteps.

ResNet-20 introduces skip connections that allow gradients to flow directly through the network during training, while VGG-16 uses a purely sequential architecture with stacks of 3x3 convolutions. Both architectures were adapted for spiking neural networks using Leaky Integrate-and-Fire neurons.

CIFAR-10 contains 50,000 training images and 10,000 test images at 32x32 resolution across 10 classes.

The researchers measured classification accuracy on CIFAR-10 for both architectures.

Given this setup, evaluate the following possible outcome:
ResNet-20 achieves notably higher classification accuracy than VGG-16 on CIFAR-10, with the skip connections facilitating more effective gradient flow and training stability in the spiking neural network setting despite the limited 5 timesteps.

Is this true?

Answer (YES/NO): NO